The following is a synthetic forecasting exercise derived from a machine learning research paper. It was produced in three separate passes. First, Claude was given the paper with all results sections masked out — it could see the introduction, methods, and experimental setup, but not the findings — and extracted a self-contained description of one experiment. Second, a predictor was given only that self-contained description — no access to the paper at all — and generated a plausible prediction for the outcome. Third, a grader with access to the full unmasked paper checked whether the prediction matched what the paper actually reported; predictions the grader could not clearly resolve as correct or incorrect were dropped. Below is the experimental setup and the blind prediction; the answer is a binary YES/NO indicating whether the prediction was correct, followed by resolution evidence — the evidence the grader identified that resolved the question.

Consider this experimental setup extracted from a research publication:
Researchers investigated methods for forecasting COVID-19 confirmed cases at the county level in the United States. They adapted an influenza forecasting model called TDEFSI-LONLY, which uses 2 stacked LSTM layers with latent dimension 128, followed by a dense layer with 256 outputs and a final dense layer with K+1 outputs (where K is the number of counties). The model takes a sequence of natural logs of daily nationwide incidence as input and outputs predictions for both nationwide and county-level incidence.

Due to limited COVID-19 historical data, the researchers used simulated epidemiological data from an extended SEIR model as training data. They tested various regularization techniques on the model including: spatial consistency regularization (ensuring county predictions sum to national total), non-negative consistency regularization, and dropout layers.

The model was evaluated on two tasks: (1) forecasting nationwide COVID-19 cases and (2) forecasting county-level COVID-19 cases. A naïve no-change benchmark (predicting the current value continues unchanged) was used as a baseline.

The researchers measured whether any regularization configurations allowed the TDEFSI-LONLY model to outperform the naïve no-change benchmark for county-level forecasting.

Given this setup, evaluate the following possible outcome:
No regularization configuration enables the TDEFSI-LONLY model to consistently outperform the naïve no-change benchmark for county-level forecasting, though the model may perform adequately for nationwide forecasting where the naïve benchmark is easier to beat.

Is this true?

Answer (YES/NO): YES